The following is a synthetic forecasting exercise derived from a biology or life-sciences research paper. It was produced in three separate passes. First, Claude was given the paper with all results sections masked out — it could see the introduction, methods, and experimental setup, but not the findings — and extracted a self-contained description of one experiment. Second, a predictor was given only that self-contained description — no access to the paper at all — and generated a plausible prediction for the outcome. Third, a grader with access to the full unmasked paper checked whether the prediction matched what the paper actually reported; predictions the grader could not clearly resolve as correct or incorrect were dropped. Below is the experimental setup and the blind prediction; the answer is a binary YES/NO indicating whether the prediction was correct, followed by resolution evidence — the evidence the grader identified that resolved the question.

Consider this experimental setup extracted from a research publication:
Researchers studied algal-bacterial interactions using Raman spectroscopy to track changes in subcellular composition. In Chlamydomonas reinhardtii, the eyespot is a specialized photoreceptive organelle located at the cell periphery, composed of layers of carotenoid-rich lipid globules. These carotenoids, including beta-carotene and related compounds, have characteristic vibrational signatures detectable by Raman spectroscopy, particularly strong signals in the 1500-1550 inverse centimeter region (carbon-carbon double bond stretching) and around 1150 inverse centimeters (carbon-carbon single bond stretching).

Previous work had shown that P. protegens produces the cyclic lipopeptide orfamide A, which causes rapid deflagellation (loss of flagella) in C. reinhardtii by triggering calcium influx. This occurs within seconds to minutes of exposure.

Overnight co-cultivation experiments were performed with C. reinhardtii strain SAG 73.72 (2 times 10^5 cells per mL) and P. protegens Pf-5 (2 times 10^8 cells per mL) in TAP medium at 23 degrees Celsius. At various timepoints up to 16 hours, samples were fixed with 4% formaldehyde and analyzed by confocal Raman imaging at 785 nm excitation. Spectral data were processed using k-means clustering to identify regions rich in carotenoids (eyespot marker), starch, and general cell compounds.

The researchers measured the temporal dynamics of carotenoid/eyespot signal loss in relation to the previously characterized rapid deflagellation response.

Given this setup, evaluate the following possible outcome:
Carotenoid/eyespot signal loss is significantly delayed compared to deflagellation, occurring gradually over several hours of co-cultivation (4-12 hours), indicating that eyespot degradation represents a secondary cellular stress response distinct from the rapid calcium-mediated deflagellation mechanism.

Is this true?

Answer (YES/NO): NO